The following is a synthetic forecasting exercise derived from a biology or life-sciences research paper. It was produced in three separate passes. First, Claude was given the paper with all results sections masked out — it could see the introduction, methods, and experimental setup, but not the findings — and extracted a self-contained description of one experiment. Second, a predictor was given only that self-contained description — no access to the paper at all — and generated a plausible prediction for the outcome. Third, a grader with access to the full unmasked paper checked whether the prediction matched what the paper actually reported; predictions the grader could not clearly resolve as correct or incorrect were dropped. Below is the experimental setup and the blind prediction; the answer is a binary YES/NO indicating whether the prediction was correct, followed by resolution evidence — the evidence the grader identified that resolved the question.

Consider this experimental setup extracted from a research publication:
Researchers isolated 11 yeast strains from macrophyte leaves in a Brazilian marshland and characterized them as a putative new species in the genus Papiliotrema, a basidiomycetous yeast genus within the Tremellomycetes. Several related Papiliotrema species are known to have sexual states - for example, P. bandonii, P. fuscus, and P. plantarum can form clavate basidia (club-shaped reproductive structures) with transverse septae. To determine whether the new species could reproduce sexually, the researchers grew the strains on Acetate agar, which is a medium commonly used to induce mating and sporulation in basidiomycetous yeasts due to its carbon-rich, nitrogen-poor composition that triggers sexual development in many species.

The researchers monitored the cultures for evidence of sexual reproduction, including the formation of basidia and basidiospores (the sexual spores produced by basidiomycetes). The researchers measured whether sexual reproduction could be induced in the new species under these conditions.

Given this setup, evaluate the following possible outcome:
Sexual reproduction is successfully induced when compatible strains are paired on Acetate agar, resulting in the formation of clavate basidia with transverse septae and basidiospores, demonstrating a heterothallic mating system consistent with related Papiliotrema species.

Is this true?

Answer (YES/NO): NO